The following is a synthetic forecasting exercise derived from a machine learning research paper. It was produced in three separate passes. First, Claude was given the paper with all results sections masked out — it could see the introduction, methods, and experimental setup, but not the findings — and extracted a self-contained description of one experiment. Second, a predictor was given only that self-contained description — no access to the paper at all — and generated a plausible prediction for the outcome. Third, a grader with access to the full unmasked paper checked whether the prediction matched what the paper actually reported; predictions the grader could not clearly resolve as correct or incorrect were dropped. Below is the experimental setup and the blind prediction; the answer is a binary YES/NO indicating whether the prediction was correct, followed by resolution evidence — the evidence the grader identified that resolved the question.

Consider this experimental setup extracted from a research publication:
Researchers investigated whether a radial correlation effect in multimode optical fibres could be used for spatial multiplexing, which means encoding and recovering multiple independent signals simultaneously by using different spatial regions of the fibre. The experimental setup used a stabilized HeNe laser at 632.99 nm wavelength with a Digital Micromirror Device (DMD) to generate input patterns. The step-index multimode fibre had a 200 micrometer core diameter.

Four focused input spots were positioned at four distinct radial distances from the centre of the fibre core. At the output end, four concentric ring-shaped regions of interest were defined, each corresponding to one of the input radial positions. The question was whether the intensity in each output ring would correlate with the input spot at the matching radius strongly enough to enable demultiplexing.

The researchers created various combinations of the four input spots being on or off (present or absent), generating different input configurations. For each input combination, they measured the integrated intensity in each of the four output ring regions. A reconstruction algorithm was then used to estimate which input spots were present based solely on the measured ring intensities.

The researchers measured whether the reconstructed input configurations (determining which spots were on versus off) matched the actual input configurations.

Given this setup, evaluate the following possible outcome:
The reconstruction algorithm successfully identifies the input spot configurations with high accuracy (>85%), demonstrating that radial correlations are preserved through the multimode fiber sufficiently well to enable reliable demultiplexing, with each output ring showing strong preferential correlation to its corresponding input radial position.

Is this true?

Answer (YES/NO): YES